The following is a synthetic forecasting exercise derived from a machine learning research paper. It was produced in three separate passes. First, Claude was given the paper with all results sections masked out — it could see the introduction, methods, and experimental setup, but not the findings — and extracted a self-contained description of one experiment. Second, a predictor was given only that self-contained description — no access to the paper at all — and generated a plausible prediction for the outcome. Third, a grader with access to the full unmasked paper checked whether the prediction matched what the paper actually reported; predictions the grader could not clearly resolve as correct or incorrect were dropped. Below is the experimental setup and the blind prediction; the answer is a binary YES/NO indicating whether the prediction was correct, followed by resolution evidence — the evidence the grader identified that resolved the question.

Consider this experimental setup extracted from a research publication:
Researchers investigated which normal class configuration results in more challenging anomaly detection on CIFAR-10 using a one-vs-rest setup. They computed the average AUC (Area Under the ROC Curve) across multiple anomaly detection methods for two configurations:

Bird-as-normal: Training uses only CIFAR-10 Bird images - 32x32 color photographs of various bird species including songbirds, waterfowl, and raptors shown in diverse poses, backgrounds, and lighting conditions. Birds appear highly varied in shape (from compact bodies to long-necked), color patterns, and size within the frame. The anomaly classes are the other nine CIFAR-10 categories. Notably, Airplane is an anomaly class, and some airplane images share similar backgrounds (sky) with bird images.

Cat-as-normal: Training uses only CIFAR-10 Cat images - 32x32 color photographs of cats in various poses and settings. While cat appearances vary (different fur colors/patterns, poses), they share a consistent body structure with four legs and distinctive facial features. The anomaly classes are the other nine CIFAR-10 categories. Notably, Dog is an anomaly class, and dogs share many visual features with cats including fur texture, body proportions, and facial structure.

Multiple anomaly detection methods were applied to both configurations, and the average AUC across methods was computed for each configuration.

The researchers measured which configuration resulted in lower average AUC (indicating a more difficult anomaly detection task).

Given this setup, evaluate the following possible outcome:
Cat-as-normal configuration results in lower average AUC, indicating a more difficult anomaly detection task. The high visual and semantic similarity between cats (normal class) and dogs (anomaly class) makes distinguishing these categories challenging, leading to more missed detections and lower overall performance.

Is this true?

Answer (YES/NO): NO